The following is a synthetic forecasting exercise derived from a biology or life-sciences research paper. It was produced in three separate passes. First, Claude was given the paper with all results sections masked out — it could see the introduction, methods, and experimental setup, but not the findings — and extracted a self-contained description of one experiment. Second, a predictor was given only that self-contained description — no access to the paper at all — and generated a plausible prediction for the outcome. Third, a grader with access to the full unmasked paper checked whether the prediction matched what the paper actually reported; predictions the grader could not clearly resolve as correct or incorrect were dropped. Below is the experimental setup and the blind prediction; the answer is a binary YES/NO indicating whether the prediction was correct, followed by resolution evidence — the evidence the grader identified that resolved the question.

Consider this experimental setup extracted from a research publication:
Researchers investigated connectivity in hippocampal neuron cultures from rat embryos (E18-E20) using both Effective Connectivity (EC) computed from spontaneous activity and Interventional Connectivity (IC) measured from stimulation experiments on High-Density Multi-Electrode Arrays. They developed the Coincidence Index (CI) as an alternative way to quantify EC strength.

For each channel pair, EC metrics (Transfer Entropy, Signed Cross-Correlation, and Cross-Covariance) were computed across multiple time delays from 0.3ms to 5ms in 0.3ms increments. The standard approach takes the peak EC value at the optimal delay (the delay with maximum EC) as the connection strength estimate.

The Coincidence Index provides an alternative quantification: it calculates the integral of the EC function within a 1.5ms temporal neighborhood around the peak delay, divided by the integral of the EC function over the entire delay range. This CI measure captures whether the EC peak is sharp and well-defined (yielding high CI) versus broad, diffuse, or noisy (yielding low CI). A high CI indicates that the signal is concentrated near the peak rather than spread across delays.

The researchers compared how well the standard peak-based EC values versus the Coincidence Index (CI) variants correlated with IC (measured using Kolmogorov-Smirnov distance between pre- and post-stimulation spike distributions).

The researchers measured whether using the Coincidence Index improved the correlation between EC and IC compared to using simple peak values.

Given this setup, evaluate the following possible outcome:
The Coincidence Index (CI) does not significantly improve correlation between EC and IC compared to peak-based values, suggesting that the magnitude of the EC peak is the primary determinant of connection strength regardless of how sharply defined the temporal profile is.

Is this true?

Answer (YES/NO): YES